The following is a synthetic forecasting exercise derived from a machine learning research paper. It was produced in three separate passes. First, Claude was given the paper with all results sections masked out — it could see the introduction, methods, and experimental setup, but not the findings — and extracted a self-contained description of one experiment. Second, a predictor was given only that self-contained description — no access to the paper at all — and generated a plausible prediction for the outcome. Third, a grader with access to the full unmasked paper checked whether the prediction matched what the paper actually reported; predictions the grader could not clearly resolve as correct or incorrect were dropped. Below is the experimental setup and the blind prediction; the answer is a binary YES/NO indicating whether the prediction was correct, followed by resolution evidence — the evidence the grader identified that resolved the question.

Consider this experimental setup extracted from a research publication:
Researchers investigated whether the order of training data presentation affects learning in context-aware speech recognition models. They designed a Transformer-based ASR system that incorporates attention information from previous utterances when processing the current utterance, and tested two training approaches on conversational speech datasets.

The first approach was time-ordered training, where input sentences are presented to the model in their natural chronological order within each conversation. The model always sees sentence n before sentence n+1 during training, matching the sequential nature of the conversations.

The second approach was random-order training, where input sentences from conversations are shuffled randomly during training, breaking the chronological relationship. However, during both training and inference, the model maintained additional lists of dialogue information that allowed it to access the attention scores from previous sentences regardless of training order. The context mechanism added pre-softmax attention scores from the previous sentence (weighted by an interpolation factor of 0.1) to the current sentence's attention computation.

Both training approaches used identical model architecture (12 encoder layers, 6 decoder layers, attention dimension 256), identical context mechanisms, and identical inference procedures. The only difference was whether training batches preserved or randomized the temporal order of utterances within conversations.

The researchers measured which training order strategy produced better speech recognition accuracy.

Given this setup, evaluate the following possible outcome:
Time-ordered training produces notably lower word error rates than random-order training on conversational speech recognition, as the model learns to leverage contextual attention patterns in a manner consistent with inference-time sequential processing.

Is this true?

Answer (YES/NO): NO